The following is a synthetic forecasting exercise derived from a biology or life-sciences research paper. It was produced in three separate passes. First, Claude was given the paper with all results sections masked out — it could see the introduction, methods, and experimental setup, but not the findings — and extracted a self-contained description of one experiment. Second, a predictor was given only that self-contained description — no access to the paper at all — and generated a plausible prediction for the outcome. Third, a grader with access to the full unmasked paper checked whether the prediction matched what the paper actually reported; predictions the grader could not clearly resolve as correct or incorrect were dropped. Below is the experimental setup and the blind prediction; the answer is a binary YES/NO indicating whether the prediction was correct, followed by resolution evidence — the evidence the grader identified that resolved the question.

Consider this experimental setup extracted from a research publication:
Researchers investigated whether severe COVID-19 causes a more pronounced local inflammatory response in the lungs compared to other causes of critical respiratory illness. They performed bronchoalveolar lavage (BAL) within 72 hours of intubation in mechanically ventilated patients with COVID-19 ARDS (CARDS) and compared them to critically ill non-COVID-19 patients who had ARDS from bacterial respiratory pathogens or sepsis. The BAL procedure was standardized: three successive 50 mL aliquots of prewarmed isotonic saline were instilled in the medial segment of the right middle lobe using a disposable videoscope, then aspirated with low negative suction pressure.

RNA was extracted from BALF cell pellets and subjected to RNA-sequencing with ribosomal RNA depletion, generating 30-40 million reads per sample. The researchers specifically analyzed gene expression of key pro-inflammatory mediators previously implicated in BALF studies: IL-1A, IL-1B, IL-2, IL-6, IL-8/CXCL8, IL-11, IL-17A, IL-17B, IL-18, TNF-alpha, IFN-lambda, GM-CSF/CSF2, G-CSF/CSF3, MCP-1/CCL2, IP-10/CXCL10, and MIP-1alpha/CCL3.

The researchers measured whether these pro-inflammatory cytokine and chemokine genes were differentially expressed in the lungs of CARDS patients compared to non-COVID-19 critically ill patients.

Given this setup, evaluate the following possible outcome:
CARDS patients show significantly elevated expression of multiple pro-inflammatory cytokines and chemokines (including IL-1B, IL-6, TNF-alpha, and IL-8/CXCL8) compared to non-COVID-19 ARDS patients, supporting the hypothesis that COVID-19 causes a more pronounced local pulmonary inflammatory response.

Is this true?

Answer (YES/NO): NO